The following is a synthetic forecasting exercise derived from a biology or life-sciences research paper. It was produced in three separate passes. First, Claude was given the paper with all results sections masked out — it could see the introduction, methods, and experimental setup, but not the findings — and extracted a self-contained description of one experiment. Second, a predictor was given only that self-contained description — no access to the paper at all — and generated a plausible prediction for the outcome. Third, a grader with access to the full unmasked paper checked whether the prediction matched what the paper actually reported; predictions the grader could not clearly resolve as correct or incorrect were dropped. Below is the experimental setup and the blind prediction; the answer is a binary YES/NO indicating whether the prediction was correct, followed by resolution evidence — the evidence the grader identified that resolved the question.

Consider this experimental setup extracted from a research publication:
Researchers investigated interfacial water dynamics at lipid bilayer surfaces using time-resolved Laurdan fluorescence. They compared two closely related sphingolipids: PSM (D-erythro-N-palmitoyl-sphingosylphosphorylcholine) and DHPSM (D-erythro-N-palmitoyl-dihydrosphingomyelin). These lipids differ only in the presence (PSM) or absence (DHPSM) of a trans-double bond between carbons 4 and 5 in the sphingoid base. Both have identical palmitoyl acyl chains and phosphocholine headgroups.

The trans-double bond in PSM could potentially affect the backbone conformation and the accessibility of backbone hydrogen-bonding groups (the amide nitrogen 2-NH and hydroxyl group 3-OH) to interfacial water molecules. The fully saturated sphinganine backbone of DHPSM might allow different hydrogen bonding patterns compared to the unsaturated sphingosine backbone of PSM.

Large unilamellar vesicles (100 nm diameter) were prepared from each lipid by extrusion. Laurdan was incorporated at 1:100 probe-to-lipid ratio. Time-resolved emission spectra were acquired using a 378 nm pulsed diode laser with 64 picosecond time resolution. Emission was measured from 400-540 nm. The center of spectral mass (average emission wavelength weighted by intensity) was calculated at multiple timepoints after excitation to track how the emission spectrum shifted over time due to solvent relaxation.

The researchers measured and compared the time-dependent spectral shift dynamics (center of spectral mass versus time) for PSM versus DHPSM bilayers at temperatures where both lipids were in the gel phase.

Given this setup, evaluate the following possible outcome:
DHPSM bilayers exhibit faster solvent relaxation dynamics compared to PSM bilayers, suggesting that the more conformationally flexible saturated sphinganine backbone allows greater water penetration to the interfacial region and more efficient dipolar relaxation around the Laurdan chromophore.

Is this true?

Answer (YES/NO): YES